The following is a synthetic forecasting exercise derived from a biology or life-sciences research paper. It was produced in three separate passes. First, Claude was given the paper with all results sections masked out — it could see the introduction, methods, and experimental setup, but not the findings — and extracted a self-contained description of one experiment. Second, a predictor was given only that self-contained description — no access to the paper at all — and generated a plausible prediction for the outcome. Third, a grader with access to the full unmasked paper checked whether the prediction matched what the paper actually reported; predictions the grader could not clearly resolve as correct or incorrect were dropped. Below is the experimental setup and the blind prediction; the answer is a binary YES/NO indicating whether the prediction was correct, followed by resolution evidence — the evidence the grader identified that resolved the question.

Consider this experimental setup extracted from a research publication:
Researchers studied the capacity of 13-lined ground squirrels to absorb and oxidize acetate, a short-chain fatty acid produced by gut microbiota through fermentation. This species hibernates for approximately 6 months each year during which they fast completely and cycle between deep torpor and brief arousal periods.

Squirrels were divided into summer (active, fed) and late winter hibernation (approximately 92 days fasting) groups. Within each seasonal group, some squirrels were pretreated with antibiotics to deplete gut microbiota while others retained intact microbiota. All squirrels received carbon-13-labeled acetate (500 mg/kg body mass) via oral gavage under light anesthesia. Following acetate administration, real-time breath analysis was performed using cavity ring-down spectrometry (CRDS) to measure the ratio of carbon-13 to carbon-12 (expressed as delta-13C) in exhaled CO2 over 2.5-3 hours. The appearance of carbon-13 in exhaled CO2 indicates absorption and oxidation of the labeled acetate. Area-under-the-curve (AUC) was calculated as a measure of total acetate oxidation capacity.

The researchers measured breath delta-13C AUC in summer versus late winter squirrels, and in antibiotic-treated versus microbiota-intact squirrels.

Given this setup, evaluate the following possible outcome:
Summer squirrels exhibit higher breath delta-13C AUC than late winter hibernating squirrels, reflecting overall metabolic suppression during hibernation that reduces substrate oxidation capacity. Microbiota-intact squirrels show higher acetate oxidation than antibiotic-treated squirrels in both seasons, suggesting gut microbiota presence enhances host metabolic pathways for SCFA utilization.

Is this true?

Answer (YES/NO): NO